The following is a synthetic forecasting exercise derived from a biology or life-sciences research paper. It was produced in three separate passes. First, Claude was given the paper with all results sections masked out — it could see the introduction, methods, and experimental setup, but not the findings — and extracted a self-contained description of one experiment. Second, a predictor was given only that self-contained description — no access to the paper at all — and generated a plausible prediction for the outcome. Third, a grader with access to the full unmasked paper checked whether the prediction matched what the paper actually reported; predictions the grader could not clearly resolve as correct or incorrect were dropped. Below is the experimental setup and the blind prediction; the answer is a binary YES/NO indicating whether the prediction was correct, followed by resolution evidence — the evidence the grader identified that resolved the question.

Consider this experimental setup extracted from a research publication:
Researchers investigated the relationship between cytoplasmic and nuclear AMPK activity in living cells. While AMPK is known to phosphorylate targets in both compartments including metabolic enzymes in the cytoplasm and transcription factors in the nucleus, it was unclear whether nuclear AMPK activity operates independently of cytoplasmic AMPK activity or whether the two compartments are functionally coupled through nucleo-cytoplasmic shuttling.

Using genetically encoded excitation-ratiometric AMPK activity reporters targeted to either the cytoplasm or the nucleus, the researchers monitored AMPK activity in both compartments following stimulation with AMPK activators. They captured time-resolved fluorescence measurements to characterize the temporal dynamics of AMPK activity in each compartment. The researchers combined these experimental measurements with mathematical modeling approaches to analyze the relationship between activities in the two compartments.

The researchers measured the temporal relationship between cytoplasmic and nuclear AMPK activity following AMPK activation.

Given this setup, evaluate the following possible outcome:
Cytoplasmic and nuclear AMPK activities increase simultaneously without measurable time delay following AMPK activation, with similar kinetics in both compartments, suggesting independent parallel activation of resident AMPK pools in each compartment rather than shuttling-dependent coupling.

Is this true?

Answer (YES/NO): NO